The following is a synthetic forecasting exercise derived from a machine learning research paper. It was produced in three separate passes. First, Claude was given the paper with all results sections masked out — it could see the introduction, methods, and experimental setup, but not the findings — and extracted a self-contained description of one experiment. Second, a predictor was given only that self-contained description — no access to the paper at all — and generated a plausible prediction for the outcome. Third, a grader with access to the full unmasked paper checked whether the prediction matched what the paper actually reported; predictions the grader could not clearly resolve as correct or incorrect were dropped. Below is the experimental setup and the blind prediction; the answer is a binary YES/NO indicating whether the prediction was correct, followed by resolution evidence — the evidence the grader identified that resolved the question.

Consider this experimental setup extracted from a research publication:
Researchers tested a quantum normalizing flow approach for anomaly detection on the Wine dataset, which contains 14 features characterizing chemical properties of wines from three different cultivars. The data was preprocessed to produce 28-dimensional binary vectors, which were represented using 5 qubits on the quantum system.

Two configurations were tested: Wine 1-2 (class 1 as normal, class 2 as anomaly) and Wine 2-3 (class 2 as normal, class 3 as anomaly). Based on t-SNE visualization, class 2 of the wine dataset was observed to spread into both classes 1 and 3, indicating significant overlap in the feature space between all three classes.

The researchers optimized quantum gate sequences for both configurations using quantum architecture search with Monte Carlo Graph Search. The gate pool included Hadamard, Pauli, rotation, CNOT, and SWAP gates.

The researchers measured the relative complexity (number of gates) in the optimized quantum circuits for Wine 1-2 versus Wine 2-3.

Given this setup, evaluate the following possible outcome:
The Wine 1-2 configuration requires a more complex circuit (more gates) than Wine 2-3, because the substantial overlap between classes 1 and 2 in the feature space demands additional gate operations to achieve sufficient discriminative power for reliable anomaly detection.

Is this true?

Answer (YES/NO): YES